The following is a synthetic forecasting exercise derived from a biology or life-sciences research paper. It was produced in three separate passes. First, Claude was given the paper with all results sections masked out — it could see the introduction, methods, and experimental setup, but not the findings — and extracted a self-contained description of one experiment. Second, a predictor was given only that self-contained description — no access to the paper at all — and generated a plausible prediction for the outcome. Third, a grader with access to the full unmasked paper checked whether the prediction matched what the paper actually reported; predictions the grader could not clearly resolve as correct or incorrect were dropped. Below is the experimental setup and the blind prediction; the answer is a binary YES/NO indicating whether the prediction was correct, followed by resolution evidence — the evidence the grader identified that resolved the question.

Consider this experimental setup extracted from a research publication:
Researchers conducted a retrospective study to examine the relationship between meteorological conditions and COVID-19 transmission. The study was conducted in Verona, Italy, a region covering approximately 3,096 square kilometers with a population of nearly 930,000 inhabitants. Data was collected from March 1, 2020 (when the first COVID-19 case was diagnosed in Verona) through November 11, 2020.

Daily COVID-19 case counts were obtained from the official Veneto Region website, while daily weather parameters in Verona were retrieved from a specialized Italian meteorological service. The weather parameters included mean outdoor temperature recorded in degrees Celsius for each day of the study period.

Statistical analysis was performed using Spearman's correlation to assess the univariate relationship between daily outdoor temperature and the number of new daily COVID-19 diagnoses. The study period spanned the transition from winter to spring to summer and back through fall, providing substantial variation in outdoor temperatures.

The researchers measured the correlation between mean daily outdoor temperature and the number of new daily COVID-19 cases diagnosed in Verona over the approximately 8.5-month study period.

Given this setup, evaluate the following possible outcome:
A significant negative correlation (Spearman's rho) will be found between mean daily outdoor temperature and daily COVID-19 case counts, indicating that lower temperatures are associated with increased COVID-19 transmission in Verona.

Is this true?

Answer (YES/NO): YES